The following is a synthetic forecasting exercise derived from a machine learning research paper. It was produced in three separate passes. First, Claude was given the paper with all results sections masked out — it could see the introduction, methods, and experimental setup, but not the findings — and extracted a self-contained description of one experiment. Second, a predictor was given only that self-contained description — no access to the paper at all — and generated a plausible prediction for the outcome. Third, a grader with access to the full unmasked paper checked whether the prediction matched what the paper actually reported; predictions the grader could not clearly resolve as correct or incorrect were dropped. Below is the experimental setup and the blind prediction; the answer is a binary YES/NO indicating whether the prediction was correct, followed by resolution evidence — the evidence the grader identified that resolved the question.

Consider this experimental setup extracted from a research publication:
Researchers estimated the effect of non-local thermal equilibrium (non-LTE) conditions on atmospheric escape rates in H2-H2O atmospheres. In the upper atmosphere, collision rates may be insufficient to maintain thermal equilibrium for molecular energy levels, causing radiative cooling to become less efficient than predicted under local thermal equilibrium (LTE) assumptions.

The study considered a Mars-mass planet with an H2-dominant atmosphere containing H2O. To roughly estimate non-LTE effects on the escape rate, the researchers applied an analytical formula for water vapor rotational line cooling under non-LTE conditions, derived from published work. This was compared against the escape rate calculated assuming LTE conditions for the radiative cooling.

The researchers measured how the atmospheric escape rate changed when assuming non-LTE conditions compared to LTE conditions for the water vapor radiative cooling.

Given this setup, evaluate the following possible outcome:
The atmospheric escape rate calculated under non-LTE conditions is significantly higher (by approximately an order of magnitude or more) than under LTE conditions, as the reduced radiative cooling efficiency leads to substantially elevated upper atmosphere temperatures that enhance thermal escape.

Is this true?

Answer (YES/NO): NO